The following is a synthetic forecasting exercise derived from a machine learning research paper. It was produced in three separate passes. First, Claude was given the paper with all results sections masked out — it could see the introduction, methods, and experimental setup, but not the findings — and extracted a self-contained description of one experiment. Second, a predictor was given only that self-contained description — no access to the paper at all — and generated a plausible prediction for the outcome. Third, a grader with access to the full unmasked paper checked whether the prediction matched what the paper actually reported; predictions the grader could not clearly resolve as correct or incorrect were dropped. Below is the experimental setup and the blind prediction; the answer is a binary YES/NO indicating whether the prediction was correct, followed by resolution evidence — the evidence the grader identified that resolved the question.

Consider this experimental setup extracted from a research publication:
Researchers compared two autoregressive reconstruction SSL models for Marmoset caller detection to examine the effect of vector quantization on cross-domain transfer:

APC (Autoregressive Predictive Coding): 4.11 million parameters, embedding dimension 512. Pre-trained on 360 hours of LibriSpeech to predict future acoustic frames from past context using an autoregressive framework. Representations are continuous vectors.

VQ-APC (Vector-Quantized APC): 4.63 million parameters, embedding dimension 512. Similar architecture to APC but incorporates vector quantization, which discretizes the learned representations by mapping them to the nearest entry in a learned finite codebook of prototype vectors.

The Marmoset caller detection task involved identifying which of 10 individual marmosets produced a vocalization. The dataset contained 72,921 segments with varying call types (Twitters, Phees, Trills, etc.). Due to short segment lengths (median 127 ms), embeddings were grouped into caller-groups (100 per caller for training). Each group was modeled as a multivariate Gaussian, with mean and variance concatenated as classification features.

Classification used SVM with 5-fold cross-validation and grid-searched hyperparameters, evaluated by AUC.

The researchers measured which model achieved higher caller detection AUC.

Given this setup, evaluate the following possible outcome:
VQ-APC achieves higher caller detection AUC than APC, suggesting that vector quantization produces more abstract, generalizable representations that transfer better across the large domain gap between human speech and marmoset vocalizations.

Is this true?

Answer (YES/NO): NO